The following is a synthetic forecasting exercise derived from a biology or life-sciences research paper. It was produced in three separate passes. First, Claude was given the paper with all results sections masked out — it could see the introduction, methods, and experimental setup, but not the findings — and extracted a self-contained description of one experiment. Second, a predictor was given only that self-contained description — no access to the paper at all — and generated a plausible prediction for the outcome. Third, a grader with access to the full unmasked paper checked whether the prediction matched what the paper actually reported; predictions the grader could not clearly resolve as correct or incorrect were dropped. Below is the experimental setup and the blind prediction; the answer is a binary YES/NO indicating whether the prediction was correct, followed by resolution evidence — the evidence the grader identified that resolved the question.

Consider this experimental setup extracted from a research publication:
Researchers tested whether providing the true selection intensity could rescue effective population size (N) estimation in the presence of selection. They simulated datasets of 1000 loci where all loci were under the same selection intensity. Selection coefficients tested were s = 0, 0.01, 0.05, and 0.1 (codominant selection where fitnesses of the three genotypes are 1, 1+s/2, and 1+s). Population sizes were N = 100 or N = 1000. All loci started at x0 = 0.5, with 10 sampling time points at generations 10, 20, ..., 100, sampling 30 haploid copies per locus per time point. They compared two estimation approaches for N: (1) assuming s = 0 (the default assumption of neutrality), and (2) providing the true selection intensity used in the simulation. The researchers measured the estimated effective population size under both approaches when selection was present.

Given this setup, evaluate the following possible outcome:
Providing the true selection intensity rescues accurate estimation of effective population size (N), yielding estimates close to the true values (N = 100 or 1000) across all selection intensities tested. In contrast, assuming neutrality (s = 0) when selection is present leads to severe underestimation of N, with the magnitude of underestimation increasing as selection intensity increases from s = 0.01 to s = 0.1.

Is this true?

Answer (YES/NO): YES